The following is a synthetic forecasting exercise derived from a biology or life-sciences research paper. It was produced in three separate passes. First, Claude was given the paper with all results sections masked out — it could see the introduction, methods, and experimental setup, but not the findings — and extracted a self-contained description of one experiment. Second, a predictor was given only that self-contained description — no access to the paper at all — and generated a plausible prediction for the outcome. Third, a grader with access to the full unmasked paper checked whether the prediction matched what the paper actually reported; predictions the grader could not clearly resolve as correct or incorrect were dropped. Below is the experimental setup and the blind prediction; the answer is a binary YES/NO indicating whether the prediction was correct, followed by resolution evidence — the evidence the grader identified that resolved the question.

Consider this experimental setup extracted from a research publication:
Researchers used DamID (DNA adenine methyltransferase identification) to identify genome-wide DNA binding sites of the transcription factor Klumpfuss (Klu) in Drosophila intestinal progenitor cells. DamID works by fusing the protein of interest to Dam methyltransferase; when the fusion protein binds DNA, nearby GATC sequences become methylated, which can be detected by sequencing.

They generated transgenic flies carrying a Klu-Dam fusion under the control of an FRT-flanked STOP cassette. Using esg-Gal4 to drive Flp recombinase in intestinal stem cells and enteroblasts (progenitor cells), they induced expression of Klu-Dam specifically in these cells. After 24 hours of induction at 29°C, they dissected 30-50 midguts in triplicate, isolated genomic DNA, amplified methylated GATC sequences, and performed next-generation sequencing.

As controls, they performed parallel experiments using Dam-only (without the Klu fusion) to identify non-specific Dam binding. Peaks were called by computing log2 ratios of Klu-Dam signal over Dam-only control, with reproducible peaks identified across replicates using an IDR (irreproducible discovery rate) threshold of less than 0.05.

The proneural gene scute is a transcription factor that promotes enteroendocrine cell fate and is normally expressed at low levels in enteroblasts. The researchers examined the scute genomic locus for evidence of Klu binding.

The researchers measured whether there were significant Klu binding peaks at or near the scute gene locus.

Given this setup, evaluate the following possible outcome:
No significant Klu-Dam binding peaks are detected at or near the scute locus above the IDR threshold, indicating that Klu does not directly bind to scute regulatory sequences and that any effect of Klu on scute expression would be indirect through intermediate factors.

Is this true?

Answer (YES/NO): YES